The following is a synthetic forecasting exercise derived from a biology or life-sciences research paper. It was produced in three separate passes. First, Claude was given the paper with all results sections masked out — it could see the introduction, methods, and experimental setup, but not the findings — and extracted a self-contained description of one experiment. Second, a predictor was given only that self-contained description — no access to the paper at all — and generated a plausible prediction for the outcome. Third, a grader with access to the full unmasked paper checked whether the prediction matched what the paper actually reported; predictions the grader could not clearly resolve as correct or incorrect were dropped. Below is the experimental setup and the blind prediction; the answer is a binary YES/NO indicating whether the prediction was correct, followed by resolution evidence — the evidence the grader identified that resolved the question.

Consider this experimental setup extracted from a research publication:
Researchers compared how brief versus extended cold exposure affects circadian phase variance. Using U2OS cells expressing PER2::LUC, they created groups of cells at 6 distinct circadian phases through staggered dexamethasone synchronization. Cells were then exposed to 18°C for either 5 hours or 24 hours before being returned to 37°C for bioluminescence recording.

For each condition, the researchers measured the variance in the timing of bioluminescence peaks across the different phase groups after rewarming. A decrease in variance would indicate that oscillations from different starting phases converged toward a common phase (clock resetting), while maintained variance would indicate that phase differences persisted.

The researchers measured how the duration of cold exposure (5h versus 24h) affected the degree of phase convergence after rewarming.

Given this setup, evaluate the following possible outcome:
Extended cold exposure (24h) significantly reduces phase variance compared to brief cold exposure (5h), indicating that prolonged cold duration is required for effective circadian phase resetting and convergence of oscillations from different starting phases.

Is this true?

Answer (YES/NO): NO